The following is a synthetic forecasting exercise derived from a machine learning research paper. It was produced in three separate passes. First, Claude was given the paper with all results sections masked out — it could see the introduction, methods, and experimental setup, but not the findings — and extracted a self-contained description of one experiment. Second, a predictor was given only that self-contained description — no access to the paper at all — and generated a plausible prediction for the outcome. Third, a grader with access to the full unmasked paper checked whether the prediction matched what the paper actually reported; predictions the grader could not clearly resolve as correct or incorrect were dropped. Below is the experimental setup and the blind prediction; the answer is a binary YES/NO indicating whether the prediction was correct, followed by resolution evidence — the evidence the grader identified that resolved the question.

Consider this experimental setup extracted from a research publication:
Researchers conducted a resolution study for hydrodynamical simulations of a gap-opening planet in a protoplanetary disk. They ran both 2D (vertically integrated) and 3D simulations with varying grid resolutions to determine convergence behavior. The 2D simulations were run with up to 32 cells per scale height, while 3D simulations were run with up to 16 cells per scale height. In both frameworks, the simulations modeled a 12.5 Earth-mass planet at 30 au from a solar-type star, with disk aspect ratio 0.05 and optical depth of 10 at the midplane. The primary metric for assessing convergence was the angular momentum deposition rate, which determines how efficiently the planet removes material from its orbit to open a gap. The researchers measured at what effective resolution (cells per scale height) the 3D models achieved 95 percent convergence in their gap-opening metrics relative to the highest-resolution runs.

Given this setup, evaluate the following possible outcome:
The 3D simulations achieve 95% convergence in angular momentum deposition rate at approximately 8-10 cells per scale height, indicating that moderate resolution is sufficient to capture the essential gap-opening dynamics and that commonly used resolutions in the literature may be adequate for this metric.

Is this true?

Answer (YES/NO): NO